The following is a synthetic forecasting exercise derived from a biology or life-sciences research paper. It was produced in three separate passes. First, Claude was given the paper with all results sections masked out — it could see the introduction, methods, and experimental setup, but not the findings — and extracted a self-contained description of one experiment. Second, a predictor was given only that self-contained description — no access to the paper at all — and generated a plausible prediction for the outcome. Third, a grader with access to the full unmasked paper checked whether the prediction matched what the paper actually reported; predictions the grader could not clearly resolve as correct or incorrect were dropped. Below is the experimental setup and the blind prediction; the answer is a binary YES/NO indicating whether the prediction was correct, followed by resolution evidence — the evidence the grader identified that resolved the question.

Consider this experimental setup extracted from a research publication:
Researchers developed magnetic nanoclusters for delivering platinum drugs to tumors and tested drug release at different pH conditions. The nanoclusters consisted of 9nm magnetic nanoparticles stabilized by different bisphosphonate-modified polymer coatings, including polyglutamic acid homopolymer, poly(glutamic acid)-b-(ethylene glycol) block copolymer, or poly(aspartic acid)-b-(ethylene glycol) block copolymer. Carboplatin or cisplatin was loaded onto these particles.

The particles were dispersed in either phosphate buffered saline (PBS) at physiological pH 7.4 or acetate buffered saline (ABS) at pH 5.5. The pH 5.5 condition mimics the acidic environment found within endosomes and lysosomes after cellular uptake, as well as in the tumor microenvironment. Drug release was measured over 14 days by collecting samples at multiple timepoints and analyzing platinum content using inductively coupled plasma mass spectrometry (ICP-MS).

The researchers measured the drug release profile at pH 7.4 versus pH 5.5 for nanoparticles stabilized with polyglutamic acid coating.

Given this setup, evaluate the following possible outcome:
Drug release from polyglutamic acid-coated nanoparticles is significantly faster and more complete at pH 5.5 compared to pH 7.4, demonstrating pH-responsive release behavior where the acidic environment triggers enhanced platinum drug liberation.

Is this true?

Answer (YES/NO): NO